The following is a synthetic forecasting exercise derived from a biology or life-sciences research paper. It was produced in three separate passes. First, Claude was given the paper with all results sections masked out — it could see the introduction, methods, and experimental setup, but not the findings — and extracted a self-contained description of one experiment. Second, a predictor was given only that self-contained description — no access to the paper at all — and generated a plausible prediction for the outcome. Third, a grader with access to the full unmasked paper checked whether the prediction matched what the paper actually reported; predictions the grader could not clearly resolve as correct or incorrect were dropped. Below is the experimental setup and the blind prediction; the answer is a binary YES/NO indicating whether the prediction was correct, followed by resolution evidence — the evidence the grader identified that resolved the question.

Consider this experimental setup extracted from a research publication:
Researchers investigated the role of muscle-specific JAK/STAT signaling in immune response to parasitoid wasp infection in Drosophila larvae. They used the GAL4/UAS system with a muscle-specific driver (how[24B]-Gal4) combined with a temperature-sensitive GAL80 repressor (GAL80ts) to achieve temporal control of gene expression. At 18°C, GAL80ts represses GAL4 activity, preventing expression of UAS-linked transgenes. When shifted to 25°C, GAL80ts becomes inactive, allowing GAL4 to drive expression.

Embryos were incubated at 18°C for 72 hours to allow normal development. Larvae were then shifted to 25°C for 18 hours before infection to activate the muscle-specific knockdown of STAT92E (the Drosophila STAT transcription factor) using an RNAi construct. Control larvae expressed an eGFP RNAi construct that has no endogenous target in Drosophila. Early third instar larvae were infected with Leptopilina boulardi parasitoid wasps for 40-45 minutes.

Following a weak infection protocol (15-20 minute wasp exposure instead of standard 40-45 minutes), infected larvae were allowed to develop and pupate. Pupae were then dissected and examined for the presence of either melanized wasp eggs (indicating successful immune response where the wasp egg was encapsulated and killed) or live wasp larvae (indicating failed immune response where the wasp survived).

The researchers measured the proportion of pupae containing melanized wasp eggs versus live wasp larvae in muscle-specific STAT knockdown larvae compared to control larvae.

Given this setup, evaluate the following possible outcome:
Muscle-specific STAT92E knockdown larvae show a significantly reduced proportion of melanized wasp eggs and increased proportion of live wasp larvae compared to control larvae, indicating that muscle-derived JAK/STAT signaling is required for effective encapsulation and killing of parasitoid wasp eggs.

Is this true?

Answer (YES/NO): YES